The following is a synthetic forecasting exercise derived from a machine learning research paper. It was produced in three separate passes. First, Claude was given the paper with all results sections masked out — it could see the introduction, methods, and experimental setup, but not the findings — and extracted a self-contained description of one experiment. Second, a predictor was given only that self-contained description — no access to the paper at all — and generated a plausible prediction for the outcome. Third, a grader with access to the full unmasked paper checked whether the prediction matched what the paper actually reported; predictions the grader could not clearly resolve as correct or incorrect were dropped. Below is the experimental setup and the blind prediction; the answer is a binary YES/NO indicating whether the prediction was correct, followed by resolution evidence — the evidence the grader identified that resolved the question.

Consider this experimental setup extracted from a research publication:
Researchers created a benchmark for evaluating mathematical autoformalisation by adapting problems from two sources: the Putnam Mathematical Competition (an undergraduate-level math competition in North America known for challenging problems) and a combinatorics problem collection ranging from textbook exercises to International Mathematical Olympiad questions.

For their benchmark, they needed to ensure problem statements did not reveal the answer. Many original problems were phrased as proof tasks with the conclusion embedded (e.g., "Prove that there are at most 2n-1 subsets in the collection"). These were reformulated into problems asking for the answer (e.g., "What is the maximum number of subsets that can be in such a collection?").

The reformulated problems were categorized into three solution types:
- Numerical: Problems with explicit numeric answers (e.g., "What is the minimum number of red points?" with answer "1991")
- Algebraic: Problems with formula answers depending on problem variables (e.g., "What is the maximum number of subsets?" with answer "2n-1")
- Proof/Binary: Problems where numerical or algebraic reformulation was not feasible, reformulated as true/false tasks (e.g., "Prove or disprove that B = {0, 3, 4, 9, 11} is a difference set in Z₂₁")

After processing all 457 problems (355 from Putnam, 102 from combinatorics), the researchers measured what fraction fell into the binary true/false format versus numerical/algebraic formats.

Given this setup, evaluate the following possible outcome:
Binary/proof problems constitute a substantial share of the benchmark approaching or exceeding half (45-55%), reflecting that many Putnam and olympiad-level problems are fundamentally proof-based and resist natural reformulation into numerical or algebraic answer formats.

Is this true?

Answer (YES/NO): NO